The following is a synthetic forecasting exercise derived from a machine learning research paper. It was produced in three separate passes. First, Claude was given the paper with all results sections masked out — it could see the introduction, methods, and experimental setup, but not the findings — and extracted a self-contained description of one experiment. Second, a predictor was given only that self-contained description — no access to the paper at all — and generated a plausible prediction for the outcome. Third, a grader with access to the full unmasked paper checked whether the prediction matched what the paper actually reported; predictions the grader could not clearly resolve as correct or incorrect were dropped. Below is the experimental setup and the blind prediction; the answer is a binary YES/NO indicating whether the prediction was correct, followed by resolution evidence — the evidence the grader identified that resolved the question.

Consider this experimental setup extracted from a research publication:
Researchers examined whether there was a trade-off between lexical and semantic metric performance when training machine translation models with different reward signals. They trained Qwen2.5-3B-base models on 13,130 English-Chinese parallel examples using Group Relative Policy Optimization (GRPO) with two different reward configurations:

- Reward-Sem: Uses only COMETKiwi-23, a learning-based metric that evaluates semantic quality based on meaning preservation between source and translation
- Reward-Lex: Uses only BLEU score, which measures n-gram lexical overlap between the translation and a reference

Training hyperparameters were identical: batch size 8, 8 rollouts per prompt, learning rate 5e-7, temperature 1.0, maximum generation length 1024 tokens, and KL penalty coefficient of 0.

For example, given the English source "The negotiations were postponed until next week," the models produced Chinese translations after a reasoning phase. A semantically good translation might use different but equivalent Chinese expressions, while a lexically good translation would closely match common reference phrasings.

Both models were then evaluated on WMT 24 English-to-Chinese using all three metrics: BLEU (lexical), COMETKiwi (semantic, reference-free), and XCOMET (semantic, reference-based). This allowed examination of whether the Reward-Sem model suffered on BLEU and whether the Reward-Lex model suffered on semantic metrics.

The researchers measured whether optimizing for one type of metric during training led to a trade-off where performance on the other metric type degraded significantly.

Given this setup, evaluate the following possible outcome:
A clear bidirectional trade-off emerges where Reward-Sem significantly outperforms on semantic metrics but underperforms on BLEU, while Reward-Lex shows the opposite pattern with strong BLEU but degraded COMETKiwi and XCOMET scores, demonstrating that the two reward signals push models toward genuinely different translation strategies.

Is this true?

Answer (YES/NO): YES